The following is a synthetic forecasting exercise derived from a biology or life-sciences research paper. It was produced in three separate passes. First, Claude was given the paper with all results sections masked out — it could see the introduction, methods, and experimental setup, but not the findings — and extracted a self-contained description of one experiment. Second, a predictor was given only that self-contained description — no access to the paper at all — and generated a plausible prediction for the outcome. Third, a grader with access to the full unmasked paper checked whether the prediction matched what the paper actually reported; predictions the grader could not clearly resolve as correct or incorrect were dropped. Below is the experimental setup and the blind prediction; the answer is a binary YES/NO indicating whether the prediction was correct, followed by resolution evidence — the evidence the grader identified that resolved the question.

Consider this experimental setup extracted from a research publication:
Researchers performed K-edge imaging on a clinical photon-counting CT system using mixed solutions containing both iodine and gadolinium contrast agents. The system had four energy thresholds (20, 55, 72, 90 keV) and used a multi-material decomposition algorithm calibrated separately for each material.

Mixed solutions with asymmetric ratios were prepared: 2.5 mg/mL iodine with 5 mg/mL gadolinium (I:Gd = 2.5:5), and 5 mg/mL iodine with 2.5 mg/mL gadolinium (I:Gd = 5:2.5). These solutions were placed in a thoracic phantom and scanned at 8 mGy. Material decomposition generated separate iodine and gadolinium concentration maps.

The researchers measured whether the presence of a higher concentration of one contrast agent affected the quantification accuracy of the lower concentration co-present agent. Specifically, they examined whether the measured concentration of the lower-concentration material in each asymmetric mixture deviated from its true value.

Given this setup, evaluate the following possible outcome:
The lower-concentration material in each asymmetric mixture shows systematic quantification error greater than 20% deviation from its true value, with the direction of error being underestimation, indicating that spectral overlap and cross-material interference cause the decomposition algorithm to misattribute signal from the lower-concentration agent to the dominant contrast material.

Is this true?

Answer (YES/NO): NO